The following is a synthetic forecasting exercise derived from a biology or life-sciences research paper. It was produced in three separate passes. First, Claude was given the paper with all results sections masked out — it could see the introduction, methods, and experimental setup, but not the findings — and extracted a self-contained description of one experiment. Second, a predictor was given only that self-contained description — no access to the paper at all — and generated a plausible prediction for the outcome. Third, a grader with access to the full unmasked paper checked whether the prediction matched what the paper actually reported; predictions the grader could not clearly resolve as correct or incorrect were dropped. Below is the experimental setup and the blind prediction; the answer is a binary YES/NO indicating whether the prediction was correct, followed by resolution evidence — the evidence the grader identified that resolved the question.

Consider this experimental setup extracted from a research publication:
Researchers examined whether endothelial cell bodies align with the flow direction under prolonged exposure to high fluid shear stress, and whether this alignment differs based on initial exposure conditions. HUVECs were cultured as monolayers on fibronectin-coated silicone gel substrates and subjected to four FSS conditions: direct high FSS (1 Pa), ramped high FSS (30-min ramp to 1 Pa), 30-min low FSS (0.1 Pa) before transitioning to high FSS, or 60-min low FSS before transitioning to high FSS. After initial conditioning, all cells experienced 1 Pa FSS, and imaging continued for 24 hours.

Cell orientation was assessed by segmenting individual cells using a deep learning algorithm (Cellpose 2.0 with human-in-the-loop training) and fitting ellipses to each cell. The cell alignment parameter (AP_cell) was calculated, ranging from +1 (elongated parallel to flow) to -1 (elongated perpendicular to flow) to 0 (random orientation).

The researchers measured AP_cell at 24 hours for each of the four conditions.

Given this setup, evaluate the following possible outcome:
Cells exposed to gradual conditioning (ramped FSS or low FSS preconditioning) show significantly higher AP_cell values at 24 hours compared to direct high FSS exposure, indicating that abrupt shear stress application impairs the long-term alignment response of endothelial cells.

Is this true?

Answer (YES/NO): NO